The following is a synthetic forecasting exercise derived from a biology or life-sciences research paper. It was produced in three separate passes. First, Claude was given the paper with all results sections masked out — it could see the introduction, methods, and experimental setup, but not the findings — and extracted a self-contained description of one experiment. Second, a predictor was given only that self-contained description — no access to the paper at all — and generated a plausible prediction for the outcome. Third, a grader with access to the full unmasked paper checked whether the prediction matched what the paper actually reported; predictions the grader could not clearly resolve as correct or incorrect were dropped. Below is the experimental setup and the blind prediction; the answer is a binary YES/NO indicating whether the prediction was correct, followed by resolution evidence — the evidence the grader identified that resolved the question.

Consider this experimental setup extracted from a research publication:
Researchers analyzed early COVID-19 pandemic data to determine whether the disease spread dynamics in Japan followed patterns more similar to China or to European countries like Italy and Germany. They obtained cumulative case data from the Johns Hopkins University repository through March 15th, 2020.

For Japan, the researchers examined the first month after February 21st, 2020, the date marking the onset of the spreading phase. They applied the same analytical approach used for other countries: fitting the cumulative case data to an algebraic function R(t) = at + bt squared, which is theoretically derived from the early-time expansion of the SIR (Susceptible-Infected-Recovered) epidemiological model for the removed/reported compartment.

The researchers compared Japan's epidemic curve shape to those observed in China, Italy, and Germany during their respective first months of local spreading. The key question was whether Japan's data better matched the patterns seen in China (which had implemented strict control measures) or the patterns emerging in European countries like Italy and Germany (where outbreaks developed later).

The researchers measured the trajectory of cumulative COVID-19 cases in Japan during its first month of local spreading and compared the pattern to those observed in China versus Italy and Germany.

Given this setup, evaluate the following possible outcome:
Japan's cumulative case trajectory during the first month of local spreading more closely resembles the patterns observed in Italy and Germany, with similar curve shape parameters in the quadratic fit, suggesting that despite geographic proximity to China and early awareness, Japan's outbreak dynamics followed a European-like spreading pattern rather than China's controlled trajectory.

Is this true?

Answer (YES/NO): NO